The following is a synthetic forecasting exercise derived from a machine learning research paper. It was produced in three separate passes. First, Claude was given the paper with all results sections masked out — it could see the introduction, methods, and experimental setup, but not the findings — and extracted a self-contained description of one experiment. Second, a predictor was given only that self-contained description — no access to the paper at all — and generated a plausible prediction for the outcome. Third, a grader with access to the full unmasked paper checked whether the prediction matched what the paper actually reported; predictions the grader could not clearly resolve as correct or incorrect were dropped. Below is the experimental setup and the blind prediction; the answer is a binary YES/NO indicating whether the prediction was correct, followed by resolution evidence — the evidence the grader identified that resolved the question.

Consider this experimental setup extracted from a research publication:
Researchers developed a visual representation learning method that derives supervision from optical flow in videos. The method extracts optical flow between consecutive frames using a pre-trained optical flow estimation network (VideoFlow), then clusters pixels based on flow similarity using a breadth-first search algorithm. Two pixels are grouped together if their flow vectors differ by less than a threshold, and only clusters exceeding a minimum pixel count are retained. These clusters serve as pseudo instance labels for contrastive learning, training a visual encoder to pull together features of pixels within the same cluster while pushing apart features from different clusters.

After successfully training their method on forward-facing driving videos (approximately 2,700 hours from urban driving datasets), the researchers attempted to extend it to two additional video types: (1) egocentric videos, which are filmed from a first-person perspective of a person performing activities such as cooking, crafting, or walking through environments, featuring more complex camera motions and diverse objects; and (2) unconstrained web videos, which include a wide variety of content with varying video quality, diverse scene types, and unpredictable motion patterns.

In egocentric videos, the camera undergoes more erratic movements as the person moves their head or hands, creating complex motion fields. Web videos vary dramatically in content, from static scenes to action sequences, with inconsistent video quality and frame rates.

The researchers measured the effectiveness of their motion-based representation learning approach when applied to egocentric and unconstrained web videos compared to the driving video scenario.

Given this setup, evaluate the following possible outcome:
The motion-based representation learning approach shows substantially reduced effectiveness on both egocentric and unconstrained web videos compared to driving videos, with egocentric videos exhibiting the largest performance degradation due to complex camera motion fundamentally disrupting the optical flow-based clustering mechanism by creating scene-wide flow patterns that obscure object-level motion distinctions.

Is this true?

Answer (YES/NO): NO